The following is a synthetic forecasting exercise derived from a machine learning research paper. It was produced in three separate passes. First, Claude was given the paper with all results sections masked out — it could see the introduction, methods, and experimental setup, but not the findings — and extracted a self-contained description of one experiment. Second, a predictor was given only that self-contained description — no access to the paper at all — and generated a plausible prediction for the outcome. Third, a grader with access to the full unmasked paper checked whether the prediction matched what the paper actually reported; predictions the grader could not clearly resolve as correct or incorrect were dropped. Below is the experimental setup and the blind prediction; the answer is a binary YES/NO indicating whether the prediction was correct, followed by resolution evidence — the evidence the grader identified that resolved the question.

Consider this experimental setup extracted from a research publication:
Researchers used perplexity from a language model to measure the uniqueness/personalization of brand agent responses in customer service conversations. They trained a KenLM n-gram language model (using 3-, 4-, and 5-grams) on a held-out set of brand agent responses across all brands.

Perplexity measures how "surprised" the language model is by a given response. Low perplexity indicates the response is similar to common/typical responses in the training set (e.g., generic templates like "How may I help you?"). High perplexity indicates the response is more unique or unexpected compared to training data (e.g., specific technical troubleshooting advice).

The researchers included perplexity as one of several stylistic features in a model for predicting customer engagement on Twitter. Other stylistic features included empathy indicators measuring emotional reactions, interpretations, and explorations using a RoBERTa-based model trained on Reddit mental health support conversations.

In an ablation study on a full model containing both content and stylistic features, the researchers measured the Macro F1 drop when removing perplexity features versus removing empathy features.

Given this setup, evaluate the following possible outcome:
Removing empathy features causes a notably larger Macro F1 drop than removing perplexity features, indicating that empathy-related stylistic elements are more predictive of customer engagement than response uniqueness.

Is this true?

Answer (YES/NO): NO